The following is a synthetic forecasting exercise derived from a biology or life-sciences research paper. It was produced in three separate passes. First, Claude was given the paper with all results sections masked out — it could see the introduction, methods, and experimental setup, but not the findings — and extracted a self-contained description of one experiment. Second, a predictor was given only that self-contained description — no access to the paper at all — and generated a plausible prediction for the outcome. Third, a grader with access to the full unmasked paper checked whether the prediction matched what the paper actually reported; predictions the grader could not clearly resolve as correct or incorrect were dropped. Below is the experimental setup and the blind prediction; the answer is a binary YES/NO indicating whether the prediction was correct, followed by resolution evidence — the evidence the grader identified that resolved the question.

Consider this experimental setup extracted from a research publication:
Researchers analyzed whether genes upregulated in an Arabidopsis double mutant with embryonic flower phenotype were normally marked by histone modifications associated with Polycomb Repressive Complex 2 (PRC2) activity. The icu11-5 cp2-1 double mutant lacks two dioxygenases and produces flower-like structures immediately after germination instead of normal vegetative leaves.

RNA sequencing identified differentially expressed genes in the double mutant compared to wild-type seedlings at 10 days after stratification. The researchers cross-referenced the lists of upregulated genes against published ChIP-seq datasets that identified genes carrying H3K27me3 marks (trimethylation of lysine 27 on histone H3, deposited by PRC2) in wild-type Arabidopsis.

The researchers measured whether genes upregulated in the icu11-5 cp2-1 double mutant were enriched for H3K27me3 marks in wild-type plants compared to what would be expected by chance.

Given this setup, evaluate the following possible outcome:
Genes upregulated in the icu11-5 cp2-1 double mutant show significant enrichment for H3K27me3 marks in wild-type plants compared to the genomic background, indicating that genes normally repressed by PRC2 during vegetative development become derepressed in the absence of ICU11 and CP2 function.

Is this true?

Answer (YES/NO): YES